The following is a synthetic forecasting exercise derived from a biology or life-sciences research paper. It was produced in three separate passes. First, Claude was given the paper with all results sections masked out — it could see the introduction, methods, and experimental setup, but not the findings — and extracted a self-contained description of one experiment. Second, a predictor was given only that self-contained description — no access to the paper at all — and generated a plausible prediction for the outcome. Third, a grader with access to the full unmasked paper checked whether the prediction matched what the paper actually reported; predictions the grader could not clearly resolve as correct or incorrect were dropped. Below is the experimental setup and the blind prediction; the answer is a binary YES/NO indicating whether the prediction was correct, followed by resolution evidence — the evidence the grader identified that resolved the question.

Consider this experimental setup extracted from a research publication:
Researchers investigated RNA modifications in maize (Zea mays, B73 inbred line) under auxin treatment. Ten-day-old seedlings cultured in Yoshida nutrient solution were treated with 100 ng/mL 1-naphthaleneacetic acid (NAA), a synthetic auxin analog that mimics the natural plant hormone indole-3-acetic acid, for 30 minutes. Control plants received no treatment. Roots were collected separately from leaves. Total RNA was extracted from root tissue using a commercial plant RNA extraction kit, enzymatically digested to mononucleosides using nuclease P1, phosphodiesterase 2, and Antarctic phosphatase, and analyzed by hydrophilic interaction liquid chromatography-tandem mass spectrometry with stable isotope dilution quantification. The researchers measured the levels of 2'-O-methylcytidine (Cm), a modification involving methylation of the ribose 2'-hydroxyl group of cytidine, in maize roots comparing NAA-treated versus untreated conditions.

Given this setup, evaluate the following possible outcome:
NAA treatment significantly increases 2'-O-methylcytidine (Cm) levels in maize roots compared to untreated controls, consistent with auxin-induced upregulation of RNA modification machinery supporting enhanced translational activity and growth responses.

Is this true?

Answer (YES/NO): YES